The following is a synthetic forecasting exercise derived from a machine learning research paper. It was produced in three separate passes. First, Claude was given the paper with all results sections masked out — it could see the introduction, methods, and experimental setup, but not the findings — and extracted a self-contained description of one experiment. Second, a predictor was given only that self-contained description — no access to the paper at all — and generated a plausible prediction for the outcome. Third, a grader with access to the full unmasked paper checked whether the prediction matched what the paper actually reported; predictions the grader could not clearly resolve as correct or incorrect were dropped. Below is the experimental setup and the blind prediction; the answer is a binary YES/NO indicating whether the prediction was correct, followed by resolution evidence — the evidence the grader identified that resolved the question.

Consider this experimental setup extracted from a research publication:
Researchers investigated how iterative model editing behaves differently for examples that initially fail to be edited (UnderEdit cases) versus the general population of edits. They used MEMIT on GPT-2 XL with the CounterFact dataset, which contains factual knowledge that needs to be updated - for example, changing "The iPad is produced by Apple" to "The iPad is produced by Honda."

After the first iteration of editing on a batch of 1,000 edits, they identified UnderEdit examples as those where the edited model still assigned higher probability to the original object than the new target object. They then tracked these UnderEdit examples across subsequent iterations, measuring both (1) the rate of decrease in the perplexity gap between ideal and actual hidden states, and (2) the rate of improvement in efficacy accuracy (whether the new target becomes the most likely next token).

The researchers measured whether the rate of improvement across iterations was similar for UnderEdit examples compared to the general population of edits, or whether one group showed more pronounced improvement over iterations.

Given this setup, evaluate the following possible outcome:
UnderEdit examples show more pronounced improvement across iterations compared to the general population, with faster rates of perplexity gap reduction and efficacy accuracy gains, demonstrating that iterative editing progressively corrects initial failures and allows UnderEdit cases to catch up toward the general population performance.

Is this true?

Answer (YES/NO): YES